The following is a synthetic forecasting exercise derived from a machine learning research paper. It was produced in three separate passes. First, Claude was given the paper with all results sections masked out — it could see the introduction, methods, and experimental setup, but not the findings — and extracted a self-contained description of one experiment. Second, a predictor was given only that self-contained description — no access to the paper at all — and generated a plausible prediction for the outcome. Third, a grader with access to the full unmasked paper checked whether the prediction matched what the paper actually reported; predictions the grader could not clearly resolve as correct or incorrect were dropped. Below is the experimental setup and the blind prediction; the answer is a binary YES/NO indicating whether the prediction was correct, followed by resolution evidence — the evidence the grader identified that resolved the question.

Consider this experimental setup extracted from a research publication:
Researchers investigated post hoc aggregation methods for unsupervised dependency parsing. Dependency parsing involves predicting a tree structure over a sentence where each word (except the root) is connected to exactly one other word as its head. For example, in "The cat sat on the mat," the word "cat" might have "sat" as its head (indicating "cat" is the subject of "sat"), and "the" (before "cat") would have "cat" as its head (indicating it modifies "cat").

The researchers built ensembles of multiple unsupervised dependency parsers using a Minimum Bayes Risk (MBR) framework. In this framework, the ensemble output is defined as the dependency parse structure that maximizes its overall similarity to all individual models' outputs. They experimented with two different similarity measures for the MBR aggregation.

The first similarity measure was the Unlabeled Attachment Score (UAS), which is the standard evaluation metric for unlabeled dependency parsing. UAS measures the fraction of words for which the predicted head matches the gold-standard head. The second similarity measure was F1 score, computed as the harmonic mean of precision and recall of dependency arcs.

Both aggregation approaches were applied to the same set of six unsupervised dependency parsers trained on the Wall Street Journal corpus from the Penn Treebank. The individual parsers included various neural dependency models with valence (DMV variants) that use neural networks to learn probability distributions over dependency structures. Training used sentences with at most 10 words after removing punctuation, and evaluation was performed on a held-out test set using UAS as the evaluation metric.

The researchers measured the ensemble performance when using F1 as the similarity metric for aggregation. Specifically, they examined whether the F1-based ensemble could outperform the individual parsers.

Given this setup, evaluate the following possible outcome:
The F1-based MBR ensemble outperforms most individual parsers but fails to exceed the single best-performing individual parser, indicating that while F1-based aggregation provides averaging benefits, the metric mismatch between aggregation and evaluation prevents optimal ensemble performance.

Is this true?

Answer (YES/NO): NO